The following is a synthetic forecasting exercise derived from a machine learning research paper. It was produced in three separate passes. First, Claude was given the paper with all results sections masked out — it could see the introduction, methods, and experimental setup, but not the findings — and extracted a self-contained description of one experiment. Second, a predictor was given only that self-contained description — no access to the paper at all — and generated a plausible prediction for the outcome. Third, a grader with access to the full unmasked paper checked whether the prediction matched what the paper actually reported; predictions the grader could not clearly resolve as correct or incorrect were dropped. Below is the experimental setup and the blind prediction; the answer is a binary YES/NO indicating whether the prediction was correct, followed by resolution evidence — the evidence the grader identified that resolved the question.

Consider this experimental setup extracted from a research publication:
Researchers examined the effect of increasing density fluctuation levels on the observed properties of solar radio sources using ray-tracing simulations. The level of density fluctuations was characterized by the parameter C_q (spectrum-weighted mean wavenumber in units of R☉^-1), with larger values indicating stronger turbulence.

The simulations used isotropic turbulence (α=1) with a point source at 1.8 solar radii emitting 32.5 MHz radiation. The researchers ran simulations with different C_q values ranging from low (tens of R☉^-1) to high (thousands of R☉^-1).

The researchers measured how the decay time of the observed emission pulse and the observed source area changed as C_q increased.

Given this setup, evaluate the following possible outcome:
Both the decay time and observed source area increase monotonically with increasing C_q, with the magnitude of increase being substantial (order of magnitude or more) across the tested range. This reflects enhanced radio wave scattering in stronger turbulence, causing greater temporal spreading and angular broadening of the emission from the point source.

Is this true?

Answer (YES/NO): NO